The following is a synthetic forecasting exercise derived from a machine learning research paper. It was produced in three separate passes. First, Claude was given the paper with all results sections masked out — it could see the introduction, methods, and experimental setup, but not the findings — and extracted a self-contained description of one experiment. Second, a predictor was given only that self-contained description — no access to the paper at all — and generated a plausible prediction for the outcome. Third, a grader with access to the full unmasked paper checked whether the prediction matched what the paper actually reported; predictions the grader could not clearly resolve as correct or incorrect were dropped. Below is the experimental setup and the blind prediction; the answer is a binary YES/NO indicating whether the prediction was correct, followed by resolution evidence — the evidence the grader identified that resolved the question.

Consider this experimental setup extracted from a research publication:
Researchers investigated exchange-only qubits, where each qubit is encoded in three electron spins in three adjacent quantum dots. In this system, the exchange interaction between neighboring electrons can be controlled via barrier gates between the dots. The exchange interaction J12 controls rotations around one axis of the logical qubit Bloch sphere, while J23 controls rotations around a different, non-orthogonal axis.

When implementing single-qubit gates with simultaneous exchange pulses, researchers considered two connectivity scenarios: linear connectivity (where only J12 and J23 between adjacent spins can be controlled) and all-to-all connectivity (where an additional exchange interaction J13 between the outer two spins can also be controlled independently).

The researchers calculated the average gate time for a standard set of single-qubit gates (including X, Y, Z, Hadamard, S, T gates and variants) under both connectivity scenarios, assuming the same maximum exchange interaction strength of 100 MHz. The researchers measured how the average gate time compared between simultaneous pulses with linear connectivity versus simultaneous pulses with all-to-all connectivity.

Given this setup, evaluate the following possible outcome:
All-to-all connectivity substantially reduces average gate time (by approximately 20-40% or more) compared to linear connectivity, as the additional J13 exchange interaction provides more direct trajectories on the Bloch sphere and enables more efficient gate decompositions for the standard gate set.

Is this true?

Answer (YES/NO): YES